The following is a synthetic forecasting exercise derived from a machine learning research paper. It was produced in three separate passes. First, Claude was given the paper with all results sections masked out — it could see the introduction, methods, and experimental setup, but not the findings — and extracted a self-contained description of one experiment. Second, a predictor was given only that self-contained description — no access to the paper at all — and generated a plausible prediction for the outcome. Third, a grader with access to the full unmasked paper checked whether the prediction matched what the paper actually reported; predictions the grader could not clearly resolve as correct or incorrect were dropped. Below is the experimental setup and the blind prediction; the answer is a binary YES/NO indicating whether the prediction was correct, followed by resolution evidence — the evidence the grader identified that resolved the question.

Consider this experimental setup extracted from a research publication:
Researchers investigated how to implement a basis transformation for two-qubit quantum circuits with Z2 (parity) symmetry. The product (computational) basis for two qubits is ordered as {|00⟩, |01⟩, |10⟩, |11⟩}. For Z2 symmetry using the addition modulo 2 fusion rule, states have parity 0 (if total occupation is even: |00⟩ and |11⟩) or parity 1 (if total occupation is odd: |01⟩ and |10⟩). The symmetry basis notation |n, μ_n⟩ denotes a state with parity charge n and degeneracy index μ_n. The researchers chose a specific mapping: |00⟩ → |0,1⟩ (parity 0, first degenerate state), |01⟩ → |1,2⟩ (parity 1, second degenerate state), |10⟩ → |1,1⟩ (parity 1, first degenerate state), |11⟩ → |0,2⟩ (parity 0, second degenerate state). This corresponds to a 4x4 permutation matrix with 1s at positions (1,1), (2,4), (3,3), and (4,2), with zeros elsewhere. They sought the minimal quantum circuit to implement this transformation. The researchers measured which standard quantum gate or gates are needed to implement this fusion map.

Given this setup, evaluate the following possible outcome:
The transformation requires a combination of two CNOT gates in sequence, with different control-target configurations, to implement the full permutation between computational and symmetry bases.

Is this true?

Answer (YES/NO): NO